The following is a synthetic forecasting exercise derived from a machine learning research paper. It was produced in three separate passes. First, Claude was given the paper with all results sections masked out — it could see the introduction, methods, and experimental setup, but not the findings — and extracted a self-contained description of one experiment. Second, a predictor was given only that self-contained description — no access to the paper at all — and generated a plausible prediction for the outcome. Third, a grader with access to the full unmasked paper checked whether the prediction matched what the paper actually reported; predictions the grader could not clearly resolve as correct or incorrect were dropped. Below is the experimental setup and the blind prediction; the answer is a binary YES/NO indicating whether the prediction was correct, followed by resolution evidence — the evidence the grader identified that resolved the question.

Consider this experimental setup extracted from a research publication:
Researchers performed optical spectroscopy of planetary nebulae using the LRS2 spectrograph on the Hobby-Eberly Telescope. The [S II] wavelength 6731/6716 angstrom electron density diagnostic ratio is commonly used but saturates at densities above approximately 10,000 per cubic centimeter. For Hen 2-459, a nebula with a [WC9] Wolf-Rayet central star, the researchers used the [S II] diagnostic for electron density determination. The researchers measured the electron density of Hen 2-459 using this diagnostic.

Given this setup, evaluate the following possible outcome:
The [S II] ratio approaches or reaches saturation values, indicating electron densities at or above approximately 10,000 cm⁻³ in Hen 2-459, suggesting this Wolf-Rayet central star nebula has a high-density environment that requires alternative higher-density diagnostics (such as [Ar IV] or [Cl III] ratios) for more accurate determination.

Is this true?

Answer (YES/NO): YES